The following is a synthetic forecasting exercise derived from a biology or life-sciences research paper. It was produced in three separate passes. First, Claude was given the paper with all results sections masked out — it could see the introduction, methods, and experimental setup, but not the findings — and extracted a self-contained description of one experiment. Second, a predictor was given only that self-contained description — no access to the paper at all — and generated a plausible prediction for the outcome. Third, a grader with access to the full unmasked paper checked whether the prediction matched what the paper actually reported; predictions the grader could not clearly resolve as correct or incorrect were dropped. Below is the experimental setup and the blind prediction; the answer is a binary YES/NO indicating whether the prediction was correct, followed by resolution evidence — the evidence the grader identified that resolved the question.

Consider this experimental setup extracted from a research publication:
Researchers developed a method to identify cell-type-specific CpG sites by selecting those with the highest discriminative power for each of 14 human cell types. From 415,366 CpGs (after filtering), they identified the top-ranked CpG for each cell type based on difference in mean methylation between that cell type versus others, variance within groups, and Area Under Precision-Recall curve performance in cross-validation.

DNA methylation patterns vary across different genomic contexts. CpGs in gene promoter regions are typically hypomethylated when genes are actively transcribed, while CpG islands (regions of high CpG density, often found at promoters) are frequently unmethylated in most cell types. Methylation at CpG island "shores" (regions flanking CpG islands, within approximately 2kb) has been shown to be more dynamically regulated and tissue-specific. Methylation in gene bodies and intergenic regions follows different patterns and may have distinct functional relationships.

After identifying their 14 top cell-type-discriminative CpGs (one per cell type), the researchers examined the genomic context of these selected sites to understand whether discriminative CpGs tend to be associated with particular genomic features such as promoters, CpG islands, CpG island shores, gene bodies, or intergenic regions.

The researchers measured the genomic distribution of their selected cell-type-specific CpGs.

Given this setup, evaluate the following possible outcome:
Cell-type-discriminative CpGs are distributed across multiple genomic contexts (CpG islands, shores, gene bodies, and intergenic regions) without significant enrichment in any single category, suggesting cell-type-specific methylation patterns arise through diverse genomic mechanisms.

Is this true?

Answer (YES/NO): NO